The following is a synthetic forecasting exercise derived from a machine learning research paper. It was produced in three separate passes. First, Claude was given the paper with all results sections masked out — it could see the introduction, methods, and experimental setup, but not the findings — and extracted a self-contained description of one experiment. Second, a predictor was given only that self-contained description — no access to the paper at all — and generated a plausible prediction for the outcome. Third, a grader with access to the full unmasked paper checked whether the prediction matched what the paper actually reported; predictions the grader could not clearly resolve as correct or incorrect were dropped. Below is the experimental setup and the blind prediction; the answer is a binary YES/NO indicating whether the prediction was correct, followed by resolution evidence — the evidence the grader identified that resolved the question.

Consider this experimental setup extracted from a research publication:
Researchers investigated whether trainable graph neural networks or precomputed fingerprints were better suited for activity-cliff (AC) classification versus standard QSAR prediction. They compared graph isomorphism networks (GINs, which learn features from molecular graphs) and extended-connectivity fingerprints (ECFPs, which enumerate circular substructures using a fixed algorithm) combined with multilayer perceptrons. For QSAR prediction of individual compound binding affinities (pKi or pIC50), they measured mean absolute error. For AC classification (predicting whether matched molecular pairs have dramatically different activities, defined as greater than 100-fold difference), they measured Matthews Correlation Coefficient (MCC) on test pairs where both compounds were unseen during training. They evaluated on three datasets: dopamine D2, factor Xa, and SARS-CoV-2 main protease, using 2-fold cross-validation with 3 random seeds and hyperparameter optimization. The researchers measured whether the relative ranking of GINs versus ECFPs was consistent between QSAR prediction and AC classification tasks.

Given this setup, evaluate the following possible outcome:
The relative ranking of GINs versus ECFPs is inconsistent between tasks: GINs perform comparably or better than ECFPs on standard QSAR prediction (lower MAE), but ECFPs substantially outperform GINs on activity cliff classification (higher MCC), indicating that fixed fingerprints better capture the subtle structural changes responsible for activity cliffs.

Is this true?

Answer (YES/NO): NO